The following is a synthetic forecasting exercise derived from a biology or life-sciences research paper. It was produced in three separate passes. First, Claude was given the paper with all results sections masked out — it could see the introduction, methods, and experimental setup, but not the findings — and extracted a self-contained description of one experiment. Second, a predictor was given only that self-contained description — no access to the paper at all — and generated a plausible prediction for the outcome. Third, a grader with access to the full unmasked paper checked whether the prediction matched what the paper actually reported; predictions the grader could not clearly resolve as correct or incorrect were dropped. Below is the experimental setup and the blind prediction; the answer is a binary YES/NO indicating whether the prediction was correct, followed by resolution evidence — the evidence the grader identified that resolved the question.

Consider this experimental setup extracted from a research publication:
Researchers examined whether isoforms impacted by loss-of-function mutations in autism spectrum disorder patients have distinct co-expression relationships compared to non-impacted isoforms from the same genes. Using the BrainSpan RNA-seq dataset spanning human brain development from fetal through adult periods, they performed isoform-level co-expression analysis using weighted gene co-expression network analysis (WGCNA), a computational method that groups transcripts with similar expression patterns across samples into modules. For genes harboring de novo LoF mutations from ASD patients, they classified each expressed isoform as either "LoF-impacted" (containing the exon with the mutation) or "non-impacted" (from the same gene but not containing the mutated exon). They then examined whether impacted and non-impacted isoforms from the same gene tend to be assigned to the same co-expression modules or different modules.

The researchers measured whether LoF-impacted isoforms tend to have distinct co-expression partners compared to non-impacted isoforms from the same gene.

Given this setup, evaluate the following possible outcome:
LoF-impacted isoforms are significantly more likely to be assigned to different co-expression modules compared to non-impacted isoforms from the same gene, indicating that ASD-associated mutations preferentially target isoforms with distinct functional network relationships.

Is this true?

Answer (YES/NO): NO